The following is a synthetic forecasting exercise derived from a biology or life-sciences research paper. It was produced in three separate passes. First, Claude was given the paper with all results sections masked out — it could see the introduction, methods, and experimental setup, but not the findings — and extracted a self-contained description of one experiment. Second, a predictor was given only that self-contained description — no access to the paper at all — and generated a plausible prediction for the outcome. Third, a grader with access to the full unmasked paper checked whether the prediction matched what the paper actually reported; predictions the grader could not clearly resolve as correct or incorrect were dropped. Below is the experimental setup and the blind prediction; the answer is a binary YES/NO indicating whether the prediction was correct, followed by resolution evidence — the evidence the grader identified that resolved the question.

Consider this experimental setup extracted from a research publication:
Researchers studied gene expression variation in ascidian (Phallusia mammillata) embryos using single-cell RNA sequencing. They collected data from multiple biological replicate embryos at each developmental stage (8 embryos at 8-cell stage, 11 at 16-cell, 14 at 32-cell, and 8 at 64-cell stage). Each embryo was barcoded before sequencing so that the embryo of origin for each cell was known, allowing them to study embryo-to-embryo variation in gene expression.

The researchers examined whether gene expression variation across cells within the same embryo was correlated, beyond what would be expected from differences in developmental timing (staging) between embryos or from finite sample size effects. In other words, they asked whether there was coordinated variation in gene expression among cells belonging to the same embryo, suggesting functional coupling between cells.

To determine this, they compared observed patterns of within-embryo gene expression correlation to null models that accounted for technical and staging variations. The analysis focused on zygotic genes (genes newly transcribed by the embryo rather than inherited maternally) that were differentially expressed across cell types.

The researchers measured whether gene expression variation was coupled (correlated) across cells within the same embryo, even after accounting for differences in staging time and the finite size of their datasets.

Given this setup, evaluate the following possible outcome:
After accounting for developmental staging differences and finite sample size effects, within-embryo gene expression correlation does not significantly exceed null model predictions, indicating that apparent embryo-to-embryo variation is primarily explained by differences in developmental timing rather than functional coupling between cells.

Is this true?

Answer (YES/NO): NO